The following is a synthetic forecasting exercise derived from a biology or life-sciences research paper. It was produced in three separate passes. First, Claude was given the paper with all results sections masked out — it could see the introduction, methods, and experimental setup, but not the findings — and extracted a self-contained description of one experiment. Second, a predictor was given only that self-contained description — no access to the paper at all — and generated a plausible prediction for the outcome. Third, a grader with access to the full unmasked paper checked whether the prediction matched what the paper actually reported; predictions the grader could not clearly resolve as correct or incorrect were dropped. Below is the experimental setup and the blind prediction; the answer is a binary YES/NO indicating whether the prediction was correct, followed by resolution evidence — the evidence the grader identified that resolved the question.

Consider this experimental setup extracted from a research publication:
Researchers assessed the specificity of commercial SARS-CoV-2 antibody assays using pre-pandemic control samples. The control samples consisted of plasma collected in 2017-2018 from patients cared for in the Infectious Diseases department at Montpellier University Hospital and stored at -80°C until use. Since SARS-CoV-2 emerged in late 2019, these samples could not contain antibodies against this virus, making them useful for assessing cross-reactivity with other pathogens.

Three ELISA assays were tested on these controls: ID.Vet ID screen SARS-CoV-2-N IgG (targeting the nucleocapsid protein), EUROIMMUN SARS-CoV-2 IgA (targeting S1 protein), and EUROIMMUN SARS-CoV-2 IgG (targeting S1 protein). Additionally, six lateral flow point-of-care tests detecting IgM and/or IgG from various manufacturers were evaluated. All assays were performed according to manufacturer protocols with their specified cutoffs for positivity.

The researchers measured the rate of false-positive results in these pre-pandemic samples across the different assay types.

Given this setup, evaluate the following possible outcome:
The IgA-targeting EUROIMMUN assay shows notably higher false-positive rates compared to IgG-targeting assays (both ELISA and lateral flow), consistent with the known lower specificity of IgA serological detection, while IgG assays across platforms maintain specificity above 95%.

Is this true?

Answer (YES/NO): NO